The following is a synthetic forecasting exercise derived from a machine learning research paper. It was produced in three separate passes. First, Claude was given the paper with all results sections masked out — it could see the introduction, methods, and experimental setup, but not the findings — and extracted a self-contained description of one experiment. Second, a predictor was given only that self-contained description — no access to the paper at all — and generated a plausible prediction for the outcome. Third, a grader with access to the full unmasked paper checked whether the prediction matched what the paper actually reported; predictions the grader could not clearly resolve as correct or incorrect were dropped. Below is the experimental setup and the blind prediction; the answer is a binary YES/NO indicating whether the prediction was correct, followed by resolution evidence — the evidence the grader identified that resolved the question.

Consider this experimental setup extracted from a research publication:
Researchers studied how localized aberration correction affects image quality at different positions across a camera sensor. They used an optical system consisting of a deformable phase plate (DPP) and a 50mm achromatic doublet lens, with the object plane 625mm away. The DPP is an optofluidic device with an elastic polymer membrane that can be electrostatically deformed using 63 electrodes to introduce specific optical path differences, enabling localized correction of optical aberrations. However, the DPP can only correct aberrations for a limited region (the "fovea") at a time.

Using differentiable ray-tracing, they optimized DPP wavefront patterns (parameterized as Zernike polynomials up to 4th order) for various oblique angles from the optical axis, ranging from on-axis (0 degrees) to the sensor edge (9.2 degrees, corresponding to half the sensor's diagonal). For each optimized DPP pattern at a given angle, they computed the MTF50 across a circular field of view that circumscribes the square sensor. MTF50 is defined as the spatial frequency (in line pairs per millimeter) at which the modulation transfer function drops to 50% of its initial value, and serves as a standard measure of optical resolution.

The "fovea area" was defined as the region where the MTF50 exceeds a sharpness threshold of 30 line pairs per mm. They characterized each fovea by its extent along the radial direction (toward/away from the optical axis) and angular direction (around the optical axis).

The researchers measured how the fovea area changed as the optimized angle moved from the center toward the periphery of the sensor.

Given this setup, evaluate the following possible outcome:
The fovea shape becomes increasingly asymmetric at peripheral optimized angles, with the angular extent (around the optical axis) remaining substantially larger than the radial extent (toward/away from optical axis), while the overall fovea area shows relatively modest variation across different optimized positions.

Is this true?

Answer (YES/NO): NO